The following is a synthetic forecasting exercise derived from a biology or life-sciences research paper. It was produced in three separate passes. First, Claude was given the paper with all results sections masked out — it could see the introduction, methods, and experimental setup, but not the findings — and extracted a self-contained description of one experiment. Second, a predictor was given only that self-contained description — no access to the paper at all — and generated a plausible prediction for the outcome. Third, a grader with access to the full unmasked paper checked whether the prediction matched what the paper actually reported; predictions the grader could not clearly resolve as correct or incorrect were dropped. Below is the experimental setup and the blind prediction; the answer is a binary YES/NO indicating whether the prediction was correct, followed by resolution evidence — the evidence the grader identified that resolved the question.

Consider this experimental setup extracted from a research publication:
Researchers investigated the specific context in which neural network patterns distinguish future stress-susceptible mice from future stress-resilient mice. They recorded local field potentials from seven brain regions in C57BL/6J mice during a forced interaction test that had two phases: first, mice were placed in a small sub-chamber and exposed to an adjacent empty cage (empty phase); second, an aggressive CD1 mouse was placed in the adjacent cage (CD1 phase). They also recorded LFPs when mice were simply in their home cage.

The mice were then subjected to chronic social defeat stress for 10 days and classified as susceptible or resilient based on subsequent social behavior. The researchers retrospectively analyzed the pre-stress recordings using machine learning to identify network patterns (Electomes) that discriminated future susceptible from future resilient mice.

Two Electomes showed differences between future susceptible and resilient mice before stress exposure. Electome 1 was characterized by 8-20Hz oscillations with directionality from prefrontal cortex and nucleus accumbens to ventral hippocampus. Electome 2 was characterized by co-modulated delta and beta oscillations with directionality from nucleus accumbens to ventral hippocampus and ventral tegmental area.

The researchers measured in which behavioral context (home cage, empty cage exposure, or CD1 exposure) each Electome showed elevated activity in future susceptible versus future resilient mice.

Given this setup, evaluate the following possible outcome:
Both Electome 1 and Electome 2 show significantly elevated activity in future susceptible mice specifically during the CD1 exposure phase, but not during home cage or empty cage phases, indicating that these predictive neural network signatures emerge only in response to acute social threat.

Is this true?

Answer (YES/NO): NO